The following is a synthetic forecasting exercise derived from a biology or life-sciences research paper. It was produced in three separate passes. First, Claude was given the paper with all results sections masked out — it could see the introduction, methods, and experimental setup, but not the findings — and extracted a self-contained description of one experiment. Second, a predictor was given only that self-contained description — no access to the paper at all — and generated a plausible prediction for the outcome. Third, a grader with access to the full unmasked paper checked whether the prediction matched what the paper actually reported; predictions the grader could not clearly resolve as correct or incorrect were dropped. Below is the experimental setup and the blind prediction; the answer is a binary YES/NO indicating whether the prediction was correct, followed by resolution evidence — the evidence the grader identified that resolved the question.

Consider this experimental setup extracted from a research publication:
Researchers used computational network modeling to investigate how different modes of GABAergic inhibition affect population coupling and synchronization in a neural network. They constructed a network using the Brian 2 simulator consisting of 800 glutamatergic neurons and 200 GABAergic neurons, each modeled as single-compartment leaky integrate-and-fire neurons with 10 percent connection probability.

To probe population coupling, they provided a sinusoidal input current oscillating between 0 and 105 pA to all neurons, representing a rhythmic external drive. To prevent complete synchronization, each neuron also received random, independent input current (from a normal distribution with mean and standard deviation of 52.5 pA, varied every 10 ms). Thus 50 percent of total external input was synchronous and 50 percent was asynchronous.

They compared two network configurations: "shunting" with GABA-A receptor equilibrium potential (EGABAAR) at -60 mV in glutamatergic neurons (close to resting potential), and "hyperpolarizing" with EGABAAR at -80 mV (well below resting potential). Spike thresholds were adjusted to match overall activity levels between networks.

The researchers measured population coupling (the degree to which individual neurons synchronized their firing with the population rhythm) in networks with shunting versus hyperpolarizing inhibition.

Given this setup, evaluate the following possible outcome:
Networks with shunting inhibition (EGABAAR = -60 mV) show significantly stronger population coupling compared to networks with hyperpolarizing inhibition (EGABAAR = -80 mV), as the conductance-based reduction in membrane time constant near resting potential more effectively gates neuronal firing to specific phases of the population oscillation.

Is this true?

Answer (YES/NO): NO